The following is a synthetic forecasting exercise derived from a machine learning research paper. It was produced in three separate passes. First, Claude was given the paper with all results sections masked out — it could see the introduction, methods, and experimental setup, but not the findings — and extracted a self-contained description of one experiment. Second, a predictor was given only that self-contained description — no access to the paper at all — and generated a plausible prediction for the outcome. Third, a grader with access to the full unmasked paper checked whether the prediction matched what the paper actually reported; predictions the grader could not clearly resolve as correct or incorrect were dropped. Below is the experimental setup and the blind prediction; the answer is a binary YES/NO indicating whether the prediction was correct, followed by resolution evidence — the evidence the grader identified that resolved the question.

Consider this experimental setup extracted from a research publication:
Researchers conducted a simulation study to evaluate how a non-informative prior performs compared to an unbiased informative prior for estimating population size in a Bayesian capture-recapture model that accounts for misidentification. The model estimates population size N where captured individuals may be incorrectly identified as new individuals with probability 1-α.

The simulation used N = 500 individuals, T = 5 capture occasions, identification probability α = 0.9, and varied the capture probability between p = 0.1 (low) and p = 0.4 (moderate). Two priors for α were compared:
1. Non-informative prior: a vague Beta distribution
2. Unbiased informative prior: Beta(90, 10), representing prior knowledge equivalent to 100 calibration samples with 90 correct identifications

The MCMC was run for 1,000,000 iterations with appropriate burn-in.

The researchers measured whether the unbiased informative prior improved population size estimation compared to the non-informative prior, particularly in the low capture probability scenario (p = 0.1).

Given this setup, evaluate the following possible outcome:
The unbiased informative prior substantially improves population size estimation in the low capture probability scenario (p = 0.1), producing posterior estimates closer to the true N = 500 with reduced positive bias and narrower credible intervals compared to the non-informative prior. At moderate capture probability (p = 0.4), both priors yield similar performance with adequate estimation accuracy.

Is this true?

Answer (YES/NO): NO